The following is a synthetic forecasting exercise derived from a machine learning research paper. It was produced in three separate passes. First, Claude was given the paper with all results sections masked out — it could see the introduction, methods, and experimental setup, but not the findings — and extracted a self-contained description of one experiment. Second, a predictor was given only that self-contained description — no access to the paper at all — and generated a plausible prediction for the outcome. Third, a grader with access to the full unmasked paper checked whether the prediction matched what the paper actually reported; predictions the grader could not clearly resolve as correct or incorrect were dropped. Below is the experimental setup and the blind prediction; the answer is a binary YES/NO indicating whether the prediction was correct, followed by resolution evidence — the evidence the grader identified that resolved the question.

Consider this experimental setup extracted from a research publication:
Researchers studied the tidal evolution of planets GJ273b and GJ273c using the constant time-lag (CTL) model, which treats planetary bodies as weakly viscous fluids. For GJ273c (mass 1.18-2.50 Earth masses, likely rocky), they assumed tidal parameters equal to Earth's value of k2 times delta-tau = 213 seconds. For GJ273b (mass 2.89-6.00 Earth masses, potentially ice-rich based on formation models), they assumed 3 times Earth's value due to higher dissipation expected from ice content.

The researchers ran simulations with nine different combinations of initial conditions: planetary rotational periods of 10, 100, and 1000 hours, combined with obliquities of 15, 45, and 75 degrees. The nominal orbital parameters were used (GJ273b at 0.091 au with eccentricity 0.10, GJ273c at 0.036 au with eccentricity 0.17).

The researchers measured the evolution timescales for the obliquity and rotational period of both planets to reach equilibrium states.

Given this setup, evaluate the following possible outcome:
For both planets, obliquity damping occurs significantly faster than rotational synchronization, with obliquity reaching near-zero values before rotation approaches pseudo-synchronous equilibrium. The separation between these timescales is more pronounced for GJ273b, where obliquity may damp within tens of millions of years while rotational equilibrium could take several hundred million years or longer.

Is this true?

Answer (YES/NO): NO